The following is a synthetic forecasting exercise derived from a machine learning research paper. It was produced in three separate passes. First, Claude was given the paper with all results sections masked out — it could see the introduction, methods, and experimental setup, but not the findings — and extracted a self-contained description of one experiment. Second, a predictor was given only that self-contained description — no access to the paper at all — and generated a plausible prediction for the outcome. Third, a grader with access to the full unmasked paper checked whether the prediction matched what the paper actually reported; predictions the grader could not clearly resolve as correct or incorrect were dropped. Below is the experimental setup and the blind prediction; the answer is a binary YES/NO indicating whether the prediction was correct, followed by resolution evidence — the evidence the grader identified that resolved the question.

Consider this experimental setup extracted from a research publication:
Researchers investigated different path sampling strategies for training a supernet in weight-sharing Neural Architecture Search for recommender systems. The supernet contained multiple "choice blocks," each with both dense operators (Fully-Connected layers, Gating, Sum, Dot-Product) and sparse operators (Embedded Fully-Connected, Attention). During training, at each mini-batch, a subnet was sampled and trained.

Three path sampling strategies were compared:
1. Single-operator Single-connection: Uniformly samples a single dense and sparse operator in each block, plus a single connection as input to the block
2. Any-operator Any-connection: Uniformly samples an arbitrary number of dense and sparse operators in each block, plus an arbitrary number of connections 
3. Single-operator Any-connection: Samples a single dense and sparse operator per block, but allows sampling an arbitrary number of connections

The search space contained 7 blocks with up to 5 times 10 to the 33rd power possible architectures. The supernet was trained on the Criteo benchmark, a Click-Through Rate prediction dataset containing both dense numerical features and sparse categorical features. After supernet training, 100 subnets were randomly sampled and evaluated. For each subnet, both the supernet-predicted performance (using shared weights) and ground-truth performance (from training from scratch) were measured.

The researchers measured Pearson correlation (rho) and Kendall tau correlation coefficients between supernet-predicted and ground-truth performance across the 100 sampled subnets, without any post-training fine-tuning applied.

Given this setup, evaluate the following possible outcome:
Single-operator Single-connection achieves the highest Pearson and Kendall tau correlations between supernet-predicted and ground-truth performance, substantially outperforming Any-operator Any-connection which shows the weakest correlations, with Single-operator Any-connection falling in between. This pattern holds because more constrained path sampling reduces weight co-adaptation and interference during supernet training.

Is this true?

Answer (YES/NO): NO